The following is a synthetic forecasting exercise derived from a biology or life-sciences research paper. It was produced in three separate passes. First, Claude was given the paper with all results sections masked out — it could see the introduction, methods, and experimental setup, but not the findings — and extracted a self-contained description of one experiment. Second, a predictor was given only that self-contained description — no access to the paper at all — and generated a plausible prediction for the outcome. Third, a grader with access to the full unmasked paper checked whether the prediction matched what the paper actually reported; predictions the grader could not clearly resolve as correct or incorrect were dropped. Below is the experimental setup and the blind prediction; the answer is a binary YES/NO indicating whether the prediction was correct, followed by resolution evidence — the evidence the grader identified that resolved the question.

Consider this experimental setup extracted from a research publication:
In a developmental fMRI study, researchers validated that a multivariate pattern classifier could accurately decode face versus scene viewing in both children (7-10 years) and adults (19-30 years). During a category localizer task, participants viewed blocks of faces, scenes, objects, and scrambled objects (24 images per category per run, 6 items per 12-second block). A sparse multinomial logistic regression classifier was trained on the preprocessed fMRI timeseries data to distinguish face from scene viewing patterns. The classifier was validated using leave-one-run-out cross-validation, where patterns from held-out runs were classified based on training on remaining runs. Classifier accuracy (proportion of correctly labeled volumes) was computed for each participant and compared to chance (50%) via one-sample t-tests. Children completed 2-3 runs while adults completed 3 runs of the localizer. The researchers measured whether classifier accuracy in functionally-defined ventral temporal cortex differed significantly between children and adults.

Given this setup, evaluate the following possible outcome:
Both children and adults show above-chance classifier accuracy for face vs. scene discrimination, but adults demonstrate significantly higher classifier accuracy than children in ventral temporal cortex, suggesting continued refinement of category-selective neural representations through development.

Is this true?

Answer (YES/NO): NO